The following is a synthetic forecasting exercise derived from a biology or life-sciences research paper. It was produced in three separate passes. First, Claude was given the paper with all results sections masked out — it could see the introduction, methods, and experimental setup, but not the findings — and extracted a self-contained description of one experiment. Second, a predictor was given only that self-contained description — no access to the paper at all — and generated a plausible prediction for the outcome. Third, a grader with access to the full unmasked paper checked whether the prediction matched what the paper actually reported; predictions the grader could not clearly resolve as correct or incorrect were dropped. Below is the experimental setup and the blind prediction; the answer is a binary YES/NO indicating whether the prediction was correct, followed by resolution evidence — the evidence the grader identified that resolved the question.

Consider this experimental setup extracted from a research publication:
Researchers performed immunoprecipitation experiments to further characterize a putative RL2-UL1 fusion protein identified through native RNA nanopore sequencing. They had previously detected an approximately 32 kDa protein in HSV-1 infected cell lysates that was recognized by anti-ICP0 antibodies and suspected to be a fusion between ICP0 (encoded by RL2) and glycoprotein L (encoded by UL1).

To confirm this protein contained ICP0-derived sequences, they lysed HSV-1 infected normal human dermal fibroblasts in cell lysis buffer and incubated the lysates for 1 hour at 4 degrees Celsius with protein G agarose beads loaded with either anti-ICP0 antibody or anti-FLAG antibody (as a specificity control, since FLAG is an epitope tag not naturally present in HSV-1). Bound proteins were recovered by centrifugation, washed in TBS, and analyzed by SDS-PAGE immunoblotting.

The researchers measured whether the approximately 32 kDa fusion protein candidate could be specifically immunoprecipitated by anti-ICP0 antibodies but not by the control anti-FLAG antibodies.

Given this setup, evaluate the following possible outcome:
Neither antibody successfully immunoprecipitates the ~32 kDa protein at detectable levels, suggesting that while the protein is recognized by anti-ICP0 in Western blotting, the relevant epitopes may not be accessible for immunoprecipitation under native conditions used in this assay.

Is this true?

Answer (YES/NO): NO